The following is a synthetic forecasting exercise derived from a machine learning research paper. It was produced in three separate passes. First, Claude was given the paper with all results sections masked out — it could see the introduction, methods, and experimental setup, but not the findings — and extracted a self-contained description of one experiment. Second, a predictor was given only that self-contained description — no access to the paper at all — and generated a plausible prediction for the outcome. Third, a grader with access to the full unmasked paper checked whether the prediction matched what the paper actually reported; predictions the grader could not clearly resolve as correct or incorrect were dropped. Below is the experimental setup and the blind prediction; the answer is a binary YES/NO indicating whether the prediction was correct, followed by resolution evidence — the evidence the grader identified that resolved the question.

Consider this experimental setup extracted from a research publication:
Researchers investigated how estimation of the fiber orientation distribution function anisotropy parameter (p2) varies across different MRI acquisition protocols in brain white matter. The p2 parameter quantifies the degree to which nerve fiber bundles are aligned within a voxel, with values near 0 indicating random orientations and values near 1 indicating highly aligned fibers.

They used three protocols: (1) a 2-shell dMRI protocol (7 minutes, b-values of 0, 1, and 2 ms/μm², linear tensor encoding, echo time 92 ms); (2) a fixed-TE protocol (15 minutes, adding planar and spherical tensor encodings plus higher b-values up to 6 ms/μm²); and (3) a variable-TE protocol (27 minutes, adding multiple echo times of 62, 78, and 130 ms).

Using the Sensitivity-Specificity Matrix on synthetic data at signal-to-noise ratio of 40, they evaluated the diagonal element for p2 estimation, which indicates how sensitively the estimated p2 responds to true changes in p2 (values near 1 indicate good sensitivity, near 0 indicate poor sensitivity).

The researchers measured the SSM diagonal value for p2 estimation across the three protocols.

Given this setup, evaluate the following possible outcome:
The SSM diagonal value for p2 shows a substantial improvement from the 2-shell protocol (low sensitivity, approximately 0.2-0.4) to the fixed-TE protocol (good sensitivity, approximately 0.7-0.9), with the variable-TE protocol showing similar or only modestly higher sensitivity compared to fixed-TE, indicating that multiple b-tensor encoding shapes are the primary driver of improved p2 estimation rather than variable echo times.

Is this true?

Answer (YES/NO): NO